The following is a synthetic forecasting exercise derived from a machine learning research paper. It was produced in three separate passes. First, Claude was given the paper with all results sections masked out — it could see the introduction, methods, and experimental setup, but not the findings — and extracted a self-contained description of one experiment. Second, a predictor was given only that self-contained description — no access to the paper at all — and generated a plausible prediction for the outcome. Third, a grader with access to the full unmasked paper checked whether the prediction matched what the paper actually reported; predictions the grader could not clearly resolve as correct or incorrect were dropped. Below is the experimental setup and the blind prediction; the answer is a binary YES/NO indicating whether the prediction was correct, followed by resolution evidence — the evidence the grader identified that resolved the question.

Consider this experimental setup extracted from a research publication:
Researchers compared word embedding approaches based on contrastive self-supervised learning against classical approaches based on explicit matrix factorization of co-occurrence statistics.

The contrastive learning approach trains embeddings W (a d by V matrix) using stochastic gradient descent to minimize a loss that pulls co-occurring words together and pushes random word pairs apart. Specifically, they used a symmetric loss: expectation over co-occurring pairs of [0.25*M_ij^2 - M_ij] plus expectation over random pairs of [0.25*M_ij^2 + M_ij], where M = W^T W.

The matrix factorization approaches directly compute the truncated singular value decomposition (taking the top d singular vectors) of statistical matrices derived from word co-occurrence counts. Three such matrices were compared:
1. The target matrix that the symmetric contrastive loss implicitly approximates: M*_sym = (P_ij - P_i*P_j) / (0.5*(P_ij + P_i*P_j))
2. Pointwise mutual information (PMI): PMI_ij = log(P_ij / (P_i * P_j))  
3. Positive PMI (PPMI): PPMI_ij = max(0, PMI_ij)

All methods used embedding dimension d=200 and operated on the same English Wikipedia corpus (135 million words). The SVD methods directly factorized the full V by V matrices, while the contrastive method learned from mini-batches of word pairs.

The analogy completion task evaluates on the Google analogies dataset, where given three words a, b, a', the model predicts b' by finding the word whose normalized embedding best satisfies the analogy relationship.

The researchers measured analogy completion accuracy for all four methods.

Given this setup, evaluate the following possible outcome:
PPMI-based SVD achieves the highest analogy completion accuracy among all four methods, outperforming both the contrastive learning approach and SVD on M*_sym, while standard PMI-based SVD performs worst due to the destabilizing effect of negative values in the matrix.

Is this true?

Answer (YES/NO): NO